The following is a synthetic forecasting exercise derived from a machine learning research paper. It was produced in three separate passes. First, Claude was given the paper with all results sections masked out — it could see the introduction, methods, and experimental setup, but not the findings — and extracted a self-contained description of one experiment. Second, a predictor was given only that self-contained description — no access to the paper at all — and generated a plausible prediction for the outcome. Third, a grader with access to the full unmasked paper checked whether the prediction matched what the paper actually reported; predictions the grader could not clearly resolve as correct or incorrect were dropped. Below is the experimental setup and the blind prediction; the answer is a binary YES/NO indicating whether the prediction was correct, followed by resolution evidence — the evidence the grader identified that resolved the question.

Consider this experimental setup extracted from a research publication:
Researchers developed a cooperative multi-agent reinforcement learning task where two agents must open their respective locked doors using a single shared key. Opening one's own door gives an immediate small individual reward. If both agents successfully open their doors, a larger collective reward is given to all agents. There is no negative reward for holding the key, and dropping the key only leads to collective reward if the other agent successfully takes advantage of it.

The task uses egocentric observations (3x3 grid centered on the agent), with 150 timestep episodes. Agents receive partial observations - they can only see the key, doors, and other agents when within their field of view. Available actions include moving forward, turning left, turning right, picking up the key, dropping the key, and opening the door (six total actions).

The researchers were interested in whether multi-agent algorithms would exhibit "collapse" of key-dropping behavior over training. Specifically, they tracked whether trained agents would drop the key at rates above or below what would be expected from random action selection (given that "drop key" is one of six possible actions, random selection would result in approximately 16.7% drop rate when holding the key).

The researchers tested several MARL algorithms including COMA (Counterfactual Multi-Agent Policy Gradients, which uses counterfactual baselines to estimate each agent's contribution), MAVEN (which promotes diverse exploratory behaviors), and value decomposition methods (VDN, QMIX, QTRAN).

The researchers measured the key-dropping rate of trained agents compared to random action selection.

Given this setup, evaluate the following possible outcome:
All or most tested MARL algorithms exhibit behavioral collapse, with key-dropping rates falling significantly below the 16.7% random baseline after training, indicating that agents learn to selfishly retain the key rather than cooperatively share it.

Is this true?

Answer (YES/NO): YES